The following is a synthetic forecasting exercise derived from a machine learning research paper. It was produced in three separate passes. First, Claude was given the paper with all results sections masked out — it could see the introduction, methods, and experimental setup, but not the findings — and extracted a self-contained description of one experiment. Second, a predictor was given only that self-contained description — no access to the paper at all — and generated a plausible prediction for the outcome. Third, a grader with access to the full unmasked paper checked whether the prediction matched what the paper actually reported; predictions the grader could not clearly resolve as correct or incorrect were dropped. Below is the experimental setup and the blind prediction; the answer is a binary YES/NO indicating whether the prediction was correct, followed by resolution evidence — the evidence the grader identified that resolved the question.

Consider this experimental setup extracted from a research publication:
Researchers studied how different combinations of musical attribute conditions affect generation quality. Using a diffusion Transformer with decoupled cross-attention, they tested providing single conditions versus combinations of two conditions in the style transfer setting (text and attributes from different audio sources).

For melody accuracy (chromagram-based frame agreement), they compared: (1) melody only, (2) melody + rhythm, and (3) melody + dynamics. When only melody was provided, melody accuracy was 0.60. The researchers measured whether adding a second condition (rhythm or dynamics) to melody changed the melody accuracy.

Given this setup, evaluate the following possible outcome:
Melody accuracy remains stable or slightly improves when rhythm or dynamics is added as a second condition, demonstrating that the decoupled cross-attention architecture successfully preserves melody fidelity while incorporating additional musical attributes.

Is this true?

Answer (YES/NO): YES